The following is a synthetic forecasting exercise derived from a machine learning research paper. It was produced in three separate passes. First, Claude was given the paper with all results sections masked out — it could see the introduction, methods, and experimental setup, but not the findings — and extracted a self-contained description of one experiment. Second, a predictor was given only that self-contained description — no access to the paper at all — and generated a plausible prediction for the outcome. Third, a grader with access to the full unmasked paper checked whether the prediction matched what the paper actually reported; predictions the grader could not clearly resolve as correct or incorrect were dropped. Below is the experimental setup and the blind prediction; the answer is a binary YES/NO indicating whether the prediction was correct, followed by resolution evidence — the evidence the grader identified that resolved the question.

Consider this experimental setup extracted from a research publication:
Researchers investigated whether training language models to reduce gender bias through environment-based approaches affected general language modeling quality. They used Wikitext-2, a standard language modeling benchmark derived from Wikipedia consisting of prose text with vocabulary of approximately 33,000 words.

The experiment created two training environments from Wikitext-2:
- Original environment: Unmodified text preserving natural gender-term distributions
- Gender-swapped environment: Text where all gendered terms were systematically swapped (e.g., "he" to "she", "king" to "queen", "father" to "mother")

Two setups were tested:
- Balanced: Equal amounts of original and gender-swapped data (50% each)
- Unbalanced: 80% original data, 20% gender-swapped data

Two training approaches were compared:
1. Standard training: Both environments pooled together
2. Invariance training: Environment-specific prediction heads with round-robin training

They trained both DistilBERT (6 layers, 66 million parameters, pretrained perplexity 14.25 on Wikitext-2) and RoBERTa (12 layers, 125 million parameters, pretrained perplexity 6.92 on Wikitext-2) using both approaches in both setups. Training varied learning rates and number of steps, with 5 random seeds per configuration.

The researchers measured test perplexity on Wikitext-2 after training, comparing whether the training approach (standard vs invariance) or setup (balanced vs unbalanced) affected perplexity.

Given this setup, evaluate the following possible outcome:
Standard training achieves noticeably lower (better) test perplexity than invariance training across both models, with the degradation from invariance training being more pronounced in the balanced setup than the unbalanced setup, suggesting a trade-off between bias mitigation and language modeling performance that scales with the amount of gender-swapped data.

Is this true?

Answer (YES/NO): NO